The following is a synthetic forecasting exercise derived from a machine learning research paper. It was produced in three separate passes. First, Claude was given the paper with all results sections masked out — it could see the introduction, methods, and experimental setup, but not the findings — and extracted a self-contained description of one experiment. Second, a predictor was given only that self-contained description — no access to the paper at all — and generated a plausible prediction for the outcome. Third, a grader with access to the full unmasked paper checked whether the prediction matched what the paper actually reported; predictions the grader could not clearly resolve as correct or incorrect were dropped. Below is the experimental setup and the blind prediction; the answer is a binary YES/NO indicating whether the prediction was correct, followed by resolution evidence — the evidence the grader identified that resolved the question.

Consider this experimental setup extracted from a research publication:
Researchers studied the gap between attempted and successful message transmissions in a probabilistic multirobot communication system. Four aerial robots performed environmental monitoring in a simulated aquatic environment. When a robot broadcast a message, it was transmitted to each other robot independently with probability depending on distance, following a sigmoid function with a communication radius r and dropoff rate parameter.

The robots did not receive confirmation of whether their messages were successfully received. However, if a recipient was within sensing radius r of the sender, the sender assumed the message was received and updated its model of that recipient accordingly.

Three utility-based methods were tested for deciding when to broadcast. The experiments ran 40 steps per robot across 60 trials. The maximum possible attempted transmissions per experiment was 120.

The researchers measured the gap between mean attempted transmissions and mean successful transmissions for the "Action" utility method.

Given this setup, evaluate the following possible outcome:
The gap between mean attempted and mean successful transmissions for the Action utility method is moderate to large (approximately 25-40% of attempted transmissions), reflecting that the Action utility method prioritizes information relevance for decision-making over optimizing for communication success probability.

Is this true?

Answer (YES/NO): NO